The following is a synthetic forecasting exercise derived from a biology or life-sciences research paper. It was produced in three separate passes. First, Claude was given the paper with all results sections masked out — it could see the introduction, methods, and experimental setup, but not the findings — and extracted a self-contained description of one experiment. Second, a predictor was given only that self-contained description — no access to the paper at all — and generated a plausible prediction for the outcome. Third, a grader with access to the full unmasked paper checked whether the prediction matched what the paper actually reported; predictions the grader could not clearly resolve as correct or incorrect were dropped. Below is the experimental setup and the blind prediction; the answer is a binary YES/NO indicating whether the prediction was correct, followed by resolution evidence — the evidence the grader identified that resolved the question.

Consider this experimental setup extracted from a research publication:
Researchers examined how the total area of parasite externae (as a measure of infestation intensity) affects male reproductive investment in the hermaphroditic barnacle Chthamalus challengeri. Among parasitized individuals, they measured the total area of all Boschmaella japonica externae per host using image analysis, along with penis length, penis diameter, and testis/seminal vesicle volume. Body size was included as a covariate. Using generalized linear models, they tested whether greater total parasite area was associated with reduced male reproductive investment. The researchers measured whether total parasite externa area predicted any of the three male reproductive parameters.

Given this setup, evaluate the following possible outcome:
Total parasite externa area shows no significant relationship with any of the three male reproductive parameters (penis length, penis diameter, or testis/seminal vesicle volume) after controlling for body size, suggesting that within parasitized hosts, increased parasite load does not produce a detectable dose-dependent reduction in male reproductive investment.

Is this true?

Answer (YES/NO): YES